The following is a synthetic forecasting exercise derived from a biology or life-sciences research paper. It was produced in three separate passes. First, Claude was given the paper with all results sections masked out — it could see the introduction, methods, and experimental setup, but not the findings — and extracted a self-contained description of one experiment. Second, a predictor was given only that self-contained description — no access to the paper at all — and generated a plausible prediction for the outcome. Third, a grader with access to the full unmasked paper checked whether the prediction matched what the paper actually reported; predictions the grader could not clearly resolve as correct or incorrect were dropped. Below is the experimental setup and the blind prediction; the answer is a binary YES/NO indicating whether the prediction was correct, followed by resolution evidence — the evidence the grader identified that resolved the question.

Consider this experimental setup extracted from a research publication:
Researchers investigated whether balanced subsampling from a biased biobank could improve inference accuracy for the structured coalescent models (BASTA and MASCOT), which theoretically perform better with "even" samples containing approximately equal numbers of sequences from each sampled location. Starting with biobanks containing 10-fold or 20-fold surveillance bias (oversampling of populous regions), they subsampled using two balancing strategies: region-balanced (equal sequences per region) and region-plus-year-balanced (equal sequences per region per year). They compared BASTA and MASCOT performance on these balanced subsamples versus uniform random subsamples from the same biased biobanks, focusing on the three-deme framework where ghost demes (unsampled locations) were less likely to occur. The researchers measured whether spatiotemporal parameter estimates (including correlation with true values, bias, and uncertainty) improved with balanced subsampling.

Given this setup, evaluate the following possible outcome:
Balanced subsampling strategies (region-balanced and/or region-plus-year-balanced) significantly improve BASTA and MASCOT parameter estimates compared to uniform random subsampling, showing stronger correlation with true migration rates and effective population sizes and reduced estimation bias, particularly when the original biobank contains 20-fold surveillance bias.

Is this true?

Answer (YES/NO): NO